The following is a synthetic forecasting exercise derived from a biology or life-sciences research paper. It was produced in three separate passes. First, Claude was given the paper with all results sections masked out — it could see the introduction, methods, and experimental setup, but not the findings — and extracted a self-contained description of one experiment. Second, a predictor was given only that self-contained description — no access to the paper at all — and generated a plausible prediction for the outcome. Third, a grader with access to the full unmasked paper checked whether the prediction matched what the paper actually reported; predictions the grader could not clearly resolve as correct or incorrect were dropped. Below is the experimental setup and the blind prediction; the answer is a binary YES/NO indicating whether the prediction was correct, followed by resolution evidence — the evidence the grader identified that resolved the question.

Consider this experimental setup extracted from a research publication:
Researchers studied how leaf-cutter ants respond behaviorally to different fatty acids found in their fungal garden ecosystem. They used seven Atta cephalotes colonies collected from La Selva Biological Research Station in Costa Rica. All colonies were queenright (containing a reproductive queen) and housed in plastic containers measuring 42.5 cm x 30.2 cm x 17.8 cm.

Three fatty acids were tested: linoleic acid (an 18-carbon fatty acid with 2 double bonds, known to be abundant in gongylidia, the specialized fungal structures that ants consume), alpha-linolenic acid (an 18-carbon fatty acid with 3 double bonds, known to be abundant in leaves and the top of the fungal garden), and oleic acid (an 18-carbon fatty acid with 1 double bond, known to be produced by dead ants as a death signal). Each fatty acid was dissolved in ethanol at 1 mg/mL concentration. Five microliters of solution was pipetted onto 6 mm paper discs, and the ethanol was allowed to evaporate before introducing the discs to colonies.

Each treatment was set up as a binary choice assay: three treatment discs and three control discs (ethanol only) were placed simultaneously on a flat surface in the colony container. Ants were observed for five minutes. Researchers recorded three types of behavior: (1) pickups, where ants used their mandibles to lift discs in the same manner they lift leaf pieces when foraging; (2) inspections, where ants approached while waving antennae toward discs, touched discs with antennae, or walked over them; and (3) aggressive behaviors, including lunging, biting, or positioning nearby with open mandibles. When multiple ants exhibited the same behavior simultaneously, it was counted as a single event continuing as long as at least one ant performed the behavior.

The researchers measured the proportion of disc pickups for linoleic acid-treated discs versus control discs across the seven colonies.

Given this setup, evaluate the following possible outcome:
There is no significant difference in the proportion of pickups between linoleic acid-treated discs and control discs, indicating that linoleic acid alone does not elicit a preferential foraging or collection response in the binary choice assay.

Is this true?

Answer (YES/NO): NO